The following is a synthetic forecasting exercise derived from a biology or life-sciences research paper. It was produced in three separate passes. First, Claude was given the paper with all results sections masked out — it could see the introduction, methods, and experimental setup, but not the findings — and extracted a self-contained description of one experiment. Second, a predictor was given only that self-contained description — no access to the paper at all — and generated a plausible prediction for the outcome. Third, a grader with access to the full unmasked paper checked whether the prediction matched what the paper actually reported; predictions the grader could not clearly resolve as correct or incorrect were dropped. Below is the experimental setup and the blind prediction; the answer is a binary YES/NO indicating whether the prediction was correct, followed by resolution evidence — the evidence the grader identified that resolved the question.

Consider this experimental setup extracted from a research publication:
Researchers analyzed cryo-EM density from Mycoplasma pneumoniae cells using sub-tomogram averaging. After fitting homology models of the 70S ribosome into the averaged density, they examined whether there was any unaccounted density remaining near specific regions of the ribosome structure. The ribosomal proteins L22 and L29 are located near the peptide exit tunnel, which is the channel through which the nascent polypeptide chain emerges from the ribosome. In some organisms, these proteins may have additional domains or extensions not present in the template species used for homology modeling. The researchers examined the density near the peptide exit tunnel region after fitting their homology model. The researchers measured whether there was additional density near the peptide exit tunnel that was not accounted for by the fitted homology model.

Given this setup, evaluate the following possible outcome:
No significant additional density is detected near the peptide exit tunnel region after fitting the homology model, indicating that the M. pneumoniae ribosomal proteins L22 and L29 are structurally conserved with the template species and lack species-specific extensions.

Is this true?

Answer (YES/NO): NO